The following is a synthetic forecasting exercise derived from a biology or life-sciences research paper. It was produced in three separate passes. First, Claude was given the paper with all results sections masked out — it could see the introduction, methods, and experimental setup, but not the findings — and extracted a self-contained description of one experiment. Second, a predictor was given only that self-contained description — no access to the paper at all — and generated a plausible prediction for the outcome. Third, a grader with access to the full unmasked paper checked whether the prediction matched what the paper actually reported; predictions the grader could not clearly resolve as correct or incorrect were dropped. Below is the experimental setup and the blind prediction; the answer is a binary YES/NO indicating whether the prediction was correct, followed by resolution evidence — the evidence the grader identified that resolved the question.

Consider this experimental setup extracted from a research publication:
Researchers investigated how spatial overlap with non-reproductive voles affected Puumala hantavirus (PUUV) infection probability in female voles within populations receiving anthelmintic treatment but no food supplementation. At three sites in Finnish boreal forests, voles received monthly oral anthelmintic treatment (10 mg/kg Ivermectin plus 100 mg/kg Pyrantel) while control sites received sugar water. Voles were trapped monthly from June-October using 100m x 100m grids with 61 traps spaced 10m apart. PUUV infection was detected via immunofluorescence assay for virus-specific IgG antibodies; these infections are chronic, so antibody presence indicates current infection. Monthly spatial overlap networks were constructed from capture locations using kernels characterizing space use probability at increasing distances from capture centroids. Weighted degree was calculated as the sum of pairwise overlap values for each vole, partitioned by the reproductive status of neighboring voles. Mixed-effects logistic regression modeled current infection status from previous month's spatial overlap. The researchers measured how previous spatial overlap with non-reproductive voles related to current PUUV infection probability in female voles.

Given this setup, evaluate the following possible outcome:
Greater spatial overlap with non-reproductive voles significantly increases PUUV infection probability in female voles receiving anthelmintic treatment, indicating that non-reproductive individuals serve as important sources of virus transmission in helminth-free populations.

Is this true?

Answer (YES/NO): YES